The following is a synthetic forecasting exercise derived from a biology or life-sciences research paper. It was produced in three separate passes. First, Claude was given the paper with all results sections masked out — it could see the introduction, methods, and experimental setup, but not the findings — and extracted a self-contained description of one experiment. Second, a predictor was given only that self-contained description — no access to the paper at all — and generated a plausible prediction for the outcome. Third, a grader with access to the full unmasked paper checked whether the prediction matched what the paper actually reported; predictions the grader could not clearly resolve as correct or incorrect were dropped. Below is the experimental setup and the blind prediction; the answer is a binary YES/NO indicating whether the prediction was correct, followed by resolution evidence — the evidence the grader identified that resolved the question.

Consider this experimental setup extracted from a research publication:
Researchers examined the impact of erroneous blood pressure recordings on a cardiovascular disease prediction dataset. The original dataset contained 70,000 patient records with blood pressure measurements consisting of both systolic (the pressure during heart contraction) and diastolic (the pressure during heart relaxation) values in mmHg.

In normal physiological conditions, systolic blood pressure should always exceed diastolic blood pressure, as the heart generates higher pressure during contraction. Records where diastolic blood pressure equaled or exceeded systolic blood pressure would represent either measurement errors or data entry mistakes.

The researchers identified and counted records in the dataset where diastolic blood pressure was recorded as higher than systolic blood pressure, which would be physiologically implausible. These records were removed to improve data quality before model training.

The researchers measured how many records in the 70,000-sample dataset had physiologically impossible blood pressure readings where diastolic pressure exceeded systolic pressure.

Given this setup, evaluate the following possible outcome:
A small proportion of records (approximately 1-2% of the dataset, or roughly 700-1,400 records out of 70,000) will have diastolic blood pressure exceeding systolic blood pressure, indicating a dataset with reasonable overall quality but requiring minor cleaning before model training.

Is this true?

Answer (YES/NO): NO